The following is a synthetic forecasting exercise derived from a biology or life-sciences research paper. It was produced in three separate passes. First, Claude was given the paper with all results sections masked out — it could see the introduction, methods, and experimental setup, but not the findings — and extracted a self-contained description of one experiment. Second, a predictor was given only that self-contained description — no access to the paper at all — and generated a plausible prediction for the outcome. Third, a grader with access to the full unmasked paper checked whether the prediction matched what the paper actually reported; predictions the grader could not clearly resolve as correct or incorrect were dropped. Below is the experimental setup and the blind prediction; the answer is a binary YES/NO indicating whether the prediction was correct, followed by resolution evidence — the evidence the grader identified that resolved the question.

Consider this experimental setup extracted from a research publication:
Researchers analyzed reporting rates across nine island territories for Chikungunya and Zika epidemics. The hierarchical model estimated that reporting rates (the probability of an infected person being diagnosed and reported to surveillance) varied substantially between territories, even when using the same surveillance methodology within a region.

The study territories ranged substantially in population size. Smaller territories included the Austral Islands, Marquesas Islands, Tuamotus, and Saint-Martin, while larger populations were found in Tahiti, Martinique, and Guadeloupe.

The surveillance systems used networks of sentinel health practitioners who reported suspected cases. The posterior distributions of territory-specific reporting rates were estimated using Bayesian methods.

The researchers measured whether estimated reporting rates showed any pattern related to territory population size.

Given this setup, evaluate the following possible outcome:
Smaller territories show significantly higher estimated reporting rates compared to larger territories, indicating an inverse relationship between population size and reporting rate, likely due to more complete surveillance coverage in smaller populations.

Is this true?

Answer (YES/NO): NO